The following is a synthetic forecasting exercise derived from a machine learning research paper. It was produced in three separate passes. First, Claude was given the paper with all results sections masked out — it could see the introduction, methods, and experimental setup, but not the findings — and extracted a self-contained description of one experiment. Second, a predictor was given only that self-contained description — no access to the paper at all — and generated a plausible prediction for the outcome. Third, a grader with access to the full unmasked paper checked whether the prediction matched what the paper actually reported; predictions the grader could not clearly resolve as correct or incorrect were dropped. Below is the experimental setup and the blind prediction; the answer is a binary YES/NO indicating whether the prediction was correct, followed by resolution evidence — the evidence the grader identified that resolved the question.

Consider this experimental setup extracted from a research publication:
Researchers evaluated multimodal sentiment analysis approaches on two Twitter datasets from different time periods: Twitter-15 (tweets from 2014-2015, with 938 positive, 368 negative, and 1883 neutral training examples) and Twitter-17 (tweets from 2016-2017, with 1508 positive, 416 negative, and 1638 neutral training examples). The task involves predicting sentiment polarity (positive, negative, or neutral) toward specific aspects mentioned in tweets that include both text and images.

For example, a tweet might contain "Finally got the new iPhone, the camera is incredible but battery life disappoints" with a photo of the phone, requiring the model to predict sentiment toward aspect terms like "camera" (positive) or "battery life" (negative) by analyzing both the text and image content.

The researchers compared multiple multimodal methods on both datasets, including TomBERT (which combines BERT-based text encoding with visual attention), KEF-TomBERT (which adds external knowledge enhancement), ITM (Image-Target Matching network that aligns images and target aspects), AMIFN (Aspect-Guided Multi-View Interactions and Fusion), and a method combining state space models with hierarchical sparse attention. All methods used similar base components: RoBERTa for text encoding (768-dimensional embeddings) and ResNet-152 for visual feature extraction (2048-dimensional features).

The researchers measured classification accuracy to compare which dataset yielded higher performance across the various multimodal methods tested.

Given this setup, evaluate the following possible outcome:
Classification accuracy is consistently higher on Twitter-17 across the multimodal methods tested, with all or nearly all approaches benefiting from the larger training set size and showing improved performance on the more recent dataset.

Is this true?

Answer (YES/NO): NO